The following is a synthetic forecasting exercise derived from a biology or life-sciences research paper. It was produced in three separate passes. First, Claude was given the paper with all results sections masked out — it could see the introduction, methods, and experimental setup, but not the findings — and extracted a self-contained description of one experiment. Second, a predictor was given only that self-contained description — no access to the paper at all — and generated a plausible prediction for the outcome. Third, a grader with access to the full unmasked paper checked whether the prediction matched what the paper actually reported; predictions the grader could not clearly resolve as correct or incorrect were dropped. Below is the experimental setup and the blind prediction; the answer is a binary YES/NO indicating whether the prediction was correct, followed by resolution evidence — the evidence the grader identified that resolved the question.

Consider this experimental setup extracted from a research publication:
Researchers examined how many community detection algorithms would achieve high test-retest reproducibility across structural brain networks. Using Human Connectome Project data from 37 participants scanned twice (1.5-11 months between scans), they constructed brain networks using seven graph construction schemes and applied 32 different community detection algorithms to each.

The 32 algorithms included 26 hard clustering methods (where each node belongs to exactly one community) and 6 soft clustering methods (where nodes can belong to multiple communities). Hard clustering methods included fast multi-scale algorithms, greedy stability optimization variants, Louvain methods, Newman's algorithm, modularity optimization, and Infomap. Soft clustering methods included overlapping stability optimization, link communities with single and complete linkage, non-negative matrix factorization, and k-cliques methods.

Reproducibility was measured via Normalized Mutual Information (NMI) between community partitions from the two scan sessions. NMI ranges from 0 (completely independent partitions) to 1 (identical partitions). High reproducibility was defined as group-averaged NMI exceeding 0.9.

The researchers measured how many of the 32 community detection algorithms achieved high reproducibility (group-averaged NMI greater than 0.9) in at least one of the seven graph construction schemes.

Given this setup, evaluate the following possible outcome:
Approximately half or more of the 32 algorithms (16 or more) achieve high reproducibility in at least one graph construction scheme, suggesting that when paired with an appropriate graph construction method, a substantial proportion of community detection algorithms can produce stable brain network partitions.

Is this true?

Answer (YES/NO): NO